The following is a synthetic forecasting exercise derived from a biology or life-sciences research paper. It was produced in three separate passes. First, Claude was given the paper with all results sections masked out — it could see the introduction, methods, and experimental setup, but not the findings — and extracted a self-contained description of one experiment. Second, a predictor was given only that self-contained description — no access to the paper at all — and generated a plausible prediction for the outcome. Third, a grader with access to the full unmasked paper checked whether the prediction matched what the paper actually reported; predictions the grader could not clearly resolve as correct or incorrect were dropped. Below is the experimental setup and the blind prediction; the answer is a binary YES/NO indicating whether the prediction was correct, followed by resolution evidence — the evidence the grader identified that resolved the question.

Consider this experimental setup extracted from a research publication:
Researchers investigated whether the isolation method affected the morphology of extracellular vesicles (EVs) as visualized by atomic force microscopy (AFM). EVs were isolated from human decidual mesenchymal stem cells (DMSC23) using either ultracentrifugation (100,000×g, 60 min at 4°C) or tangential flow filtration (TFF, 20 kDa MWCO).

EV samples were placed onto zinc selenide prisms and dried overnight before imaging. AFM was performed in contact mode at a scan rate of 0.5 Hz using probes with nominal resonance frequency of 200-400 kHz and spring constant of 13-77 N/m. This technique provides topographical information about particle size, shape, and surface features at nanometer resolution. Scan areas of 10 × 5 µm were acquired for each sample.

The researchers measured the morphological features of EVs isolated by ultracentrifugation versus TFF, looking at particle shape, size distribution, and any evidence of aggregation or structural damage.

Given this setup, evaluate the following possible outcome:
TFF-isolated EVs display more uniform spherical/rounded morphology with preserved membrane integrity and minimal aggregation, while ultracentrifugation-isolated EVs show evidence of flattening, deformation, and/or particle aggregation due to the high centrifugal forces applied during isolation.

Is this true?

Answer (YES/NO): NO